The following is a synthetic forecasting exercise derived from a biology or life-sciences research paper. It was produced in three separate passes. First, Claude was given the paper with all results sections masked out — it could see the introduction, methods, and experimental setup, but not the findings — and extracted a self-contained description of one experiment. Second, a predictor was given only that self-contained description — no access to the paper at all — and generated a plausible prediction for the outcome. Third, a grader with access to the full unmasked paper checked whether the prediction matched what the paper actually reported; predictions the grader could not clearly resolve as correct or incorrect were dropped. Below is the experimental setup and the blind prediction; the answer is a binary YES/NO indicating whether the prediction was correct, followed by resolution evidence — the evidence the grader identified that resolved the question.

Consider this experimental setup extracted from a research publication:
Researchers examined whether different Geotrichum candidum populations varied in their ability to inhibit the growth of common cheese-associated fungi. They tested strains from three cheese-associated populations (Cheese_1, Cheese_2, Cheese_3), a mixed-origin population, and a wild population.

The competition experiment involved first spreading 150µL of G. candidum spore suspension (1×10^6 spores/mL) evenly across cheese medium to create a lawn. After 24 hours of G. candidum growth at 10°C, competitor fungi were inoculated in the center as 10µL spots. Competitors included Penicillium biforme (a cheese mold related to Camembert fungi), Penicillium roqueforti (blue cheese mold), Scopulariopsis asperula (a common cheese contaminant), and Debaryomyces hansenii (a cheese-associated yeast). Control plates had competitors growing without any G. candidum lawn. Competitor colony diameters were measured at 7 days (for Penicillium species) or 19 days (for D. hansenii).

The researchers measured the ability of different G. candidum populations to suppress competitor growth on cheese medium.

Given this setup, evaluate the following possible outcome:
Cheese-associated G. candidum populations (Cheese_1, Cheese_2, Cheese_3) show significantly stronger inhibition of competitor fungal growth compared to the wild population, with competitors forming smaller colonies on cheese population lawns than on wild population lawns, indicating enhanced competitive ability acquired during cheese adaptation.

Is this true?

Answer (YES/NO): NO